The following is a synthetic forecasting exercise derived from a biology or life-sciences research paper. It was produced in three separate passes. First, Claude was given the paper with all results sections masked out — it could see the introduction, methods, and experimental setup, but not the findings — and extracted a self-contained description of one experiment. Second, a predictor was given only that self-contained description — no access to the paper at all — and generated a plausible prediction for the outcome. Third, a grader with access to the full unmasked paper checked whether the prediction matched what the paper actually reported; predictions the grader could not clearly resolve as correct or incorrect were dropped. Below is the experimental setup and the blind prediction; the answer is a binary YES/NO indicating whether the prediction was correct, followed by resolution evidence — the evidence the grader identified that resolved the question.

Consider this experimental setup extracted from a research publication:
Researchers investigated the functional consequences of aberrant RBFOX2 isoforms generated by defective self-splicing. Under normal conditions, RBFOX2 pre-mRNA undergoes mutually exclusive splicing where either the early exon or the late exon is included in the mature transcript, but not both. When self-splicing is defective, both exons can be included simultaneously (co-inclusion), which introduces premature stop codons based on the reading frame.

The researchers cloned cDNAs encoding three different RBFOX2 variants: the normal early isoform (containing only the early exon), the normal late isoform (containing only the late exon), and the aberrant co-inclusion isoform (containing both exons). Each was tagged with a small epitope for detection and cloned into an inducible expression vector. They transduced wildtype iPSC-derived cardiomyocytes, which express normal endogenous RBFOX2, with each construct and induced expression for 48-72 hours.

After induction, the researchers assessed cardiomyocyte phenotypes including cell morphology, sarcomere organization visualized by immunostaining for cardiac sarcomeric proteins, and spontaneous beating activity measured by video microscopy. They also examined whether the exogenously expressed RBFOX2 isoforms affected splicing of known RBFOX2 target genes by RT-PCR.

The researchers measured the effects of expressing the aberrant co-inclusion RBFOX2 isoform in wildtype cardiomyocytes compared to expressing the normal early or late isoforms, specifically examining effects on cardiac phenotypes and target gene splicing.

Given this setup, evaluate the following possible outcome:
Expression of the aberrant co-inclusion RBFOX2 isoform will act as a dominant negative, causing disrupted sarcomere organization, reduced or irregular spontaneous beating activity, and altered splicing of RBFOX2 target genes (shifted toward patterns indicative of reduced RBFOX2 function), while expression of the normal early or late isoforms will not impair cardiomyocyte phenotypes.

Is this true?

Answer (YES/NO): NO